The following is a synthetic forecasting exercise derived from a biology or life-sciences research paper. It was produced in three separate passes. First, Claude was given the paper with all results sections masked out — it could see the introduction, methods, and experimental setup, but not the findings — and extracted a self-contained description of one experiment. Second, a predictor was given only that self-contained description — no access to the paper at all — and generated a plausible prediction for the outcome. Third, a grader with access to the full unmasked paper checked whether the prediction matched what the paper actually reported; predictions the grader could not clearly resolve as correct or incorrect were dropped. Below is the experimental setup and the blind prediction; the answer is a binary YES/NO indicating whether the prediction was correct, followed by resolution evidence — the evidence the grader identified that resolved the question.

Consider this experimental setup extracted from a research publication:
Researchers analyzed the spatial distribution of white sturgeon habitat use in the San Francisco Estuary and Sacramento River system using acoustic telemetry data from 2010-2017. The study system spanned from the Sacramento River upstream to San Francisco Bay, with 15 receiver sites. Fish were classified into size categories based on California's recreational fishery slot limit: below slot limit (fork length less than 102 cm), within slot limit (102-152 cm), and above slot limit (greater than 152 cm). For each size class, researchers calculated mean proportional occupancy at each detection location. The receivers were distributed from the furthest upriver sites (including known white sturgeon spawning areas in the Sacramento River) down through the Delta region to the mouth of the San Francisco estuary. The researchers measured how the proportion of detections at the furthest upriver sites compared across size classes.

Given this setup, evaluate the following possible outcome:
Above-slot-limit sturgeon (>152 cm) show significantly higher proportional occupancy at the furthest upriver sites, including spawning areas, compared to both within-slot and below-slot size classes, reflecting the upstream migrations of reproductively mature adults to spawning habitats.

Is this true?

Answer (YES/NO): YES